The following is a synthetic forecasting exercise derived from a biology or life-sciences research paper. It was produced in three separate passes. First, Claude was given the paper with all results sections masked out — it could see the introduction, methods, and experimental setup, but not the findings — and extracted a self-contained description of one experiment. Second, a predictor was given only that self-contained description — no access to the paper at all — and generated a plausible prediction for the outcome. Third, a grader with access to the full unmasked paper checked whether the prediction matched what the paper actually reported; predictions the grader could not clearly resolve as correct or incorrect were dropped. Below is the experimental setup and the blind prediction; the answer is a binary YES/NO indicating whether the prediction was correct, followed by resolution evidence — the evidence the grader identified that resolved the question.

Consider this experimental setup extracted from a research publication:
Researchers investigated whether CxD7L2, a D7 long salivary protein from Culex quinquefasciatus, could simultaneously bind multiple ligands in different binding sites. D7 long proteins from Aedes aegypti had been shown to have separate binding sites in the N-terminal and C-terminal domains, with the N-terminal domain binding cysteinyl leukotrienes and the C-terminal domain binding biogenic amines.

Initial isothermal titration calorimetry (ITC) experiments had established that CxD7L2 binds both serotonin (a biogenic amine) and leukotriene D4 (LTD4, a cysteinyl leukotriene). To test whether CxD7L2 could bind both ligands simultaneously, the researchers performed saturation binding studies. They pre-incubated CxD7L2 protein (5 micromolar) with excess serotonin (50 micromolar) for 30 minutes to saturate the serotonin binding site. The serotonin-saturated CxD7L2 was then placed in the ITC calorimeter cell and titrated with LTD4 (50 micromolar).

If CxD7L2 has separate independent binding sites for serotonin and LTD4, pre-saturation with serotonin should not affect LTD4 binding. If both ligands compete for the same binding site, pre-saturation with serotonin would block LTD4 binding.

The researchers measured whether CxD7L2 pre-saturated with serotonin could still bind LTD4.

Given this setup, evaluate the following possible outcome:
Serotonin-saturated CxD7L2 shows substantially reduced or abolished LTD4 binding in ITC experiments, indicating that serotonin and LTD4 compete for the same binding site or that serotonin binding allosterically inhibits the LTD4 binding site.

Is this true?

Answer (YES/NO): NO